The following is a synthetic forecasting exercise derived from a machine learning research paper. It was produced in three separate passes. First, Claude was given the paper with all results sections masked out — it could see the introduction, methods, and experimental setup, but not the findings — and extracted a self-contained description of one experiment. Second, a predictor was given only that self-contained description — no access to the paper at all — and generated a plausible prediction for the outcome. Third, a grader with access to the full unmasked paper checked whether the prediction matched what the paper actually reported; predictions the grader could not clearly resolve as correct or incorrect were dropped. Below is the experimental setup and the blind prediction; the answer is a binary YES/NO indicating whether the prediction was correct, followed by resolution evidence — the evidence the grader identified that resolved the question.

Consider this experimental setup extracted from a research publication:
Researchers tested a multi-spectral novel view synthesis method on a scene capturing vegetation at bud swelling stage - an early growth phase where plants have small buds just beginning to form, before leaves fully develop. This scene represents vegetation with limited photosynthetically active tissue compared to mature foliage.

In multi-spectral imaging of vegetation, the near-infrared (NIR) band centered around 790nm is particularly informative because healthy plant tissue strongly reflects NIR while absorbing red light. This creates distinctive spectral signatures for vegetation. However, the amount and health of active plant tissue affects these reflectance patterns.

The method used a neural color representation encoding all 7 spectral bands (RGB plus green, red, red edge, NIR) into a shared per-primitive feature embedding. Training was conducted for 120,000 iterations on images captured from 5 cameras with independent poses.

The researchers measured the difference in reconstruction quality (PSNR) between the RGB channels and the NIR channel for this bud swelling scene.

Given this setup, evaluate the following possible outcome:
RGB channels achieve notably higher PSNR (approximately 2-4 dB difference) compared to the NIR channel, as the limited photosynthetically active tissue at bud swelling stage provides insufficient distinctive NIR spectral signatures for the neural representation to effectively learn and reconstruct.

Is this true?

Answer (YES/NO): NO